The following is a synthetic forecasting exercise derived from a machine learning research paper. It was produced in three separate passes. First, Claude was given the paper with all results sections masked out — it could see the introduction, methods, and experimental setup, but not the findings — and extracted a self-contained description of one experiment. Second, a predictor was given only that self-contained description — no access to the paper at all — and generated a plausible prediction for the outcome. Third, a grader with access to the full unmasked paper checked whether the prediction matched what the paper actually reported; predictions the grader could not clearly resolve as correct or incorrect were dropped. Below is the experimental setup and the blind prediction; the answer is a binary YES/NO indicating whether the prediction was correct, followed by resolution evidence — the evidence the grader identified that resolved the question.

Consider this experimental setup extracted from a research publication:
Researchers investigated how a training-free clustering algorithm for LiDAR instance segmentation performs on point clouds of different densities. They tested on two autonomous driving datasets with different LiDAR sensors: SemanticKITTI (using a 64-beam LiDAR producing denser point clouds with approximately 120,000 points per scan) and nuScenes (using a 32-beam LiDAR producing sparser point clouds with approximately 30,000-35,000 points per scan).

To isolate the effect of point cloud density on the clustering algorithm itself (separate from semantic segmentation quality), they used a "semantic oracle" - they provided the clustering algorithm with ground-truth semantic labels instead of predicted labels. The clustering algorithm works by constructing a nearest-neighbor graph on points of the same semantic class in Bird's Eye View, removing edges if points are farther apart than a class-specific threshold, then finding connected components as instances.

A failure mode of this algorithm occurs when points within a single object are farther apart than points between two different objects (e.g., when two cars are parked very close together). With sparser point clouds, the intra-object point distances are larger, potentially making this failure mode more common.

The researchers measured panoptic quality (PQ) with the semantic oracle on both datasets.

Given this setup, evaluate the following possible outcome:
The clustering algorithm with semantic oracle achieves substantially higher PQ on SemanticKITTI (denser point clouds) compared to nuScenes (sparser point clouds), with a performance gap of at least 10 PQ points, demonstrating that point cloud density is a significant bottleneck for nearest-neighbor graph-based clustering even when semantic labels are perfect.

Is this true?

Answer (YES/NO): NO